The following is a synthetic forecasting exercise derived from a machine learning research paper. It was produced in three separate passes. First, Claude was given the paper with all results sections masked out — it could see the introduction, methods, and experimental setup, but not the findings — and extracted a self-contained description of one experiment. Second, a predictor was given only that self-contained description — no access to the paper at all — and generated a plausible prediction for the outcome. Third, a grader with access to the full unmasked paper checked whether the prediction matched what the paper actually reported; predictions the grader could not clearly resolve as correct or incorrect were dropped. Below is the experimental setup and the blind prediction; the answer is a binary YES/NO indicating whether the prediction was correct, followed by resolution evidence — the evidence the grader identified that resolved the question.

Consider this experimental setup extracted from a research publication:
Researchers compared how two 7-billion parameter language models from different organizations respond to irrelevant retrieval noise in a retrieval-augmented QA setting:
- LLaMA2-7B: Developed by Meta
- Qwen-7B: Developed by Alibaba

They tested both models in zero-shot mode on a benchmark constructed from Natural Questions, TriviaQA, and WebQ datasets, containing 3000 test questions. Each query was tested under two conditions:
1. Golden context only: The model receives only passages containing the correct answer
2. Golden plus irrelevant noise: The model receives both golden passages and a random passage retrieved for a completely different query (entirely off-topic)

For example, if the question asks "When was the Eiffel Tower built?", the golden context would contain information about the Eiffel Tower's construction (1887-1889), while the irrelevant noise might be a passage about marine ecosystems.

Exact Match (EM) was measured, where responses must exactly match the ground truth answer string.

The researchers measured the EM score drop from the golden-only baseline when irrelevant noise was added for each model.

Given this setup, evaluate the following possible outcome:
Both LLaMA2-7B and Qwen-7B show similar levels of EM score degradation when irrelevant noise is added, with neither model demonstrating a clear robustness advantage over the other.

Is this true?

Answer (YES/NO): NO